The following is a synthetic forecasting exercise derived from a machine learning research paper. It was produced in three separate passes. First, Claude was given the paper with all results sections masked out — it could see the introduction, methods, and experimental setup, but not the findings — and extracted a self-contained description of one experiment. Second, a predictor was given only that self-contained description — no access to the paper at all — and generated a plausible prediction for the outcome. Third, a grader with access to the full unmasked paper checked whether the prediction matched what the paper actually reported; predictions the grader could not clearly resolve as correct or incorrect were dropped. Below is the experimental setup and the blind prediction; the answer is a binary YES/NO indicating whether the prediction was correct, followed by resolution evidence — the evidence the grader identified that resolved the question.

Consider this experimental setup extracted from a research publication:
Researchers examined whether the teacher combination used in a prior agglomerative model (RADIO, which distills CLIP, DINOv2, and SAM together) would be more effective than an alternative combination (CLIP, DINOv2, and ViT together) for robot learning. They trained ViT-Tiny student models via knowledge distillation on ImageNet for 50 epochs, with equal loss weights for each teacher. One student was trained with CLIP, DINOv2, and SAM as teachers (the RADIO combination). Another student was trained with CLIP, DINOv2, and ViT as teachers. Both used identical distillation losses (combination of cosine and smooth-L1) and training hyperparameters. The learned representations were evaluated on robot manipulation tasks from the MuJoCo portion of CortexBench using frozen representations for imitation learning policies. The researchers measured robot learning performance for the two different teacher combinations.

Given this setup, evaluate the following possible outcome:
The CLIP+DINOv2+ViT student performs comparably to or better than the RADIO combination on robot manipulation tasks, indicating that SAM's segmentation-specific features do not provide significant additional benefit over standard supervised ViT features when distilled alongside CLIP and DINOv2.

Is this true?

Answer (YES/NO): YES